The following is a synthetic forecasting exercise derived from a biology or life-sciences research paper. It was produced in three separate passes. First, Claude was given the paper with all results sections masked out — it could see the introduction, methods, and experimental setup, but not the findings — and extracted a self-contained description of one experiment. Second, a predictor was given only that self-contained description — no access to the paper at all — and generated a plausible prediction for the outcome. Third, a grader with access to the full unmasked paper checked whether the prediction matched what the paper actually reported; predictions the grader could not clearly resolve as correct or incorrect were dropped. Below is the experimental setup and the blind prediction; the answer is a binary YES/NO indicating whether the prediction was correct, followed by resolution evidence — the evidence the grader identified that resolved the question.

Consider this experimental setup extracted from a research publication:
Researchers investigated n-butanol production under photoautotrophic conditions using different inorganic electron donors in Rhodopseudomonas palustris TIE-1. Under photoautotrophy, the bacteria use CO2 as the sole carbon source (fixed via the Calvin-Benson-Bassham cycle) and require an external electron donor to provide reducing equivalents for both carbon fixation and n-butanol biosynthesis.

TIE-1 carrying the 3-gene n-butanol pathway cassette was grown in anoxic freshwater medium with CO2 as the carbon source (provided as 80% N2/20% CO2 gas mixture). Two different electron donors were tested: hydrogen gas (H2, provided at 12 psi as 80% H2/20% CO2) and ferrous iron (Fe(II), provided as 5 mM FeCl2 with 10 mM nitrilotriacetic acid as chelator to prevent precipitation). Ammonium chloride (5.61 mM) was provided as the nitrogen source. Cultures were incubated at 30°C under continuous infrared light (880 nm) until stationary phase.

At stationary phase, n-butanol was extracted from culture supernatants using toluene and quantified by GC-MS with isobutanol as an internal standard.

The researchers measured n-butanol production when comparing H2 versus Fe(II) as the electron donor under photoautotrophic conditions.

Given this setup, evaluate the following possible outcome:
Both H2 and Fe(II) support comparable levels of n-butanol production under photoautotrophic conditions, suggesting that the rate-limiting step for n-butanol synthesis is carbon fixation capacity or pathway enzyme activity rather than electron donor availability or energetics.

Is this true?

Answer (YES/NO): NO